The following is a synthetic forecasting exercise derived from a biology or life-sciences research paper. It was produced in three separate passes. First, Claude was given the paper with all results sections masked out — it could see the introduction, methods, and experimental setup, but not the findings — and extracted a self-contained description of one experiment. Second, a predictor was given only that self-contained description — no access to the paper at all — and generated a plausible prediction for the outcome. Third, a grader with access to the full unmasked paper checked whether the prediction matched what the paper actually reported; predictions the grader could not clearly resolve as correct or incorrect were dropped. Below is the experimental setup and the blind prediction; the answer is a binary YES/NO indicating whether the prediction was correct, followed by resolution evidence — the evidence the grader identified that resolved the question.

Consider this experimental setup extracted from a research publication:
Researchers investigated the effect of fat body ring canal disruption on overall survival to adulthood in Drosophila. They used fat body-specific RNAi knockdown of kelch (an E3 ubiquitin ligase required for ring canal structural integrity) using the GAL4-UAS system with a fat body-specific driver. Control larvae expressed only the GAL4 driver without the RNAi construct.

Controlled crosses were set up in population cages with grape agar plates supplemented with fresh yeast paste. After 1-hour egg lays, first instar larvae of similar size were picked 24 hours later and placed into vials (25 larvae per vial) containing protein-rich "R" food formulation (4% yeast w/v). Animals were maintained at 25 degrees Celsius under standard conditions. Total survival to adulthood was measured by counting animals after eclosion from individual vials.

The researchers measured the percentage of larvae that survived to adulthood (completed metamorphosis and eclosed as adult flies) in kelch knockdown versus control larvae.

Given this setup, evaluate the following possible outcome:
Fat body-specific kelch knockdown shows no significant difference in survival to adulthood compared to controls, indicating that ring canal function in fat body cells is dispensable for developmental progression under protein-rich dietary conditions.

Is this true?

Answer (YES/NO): YES